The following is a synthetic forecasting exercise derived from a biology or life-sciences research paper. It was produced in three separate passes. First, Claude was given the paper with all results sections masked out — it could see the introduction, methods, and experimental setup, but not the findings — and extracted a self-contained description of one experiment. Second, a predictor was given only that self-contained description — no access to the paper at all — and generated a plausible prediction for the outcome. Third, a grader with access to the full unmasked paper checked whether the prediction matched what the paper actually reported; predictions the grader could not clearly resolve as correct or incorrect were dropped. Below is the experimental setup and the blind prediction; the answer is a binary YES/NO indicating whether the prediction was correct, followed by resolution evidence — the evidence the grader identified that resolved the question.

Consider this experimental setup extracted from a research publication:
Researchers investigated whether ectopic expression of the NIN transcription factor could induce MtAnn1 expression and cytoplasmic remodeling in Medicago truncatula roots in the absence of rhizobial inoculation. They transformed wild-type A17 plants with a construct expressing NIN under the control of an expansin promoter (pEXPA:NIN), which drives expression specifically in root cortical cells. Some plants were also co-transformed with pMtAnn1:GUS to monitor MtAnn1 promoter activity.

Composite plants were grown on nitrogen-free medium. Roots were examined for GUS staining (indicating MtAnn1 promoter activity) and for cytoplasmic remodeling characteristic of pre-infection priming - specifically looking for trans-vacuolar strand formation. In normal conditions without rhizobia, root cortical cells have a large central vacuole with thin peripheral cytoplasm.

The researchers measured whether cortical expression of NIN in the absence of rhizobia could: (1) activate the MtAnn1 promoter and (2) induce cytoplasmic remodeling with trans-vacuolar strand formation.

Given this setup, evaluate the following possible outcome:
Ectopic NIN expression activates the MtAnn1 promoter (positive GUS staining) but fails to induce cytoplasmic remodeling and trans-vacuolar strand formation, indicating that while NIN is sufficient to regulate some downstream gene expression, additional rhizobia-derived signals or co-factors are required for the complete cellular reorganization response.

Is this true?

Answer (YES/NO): NO